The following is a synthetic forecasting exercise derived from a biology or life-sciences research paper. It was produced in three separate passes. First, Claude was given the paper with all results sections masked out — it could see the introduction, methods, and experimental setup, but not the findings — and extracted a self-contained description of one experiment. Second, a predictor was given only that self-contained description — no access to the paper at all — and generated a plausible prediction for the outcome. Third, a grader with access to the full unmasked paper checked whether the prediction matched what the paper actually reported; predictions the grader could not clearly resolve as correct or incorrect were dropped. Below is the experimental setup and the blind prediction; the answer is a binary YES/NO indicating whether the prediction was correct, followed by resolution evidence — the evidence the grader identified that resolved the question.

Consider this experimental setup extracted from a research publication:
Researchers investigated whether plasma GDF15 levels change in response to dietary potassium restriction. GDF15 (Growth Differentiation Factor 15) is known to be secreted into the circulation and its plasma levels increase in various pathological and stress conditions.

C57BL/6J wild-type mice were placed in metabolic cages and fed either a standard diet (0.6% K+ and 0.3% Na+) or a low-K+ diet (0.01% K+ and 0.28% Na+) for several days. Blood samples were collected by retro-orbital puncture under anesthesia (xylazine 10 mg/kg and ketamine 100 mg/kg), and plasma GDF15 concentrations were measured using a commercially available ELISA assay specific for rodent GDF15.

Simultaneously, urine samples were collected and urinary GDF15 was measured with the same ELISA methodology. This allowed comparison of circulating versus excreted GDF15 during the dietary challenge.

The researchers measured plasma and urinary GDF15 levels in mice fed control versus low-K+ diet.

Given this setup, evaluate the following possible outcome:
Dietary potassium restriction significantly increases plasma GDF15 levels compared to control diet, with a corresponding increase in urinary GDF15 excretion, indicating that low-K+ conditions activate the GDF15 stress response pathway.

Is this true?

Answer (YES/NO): YES